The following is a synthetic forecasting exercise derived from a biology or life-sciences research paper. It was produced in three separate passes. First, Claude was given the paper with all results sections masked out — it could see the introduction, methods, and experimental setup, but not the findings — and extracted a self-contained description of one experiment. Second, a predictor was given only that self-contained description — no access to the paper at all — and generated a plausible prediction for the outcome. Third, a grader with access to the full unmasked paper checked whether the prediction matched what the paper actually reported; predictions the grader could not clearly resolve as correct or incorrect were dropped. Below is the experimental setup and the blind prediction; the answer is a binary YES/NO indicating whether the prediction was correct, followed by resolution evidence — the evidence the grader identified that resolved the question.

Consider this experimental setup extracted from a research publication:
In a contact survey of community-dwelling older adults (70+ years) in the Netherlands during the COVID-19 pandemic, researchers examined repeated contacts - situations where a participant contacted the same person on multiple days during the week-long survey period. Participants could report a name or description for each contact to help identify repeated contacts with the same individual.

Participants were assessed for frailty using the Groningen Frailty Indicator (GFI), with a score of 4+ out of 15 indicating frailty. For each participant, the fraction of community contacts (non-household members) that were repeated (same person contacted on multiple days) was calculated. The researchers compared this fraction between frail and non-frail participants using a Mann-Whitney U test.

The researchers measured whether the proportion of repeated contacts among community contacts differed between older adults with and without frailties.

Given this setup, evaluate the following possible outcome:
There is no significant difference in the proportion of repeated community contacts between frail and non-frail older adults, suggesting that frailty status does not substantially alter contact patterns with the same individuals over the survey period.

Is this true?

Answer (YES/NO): YES